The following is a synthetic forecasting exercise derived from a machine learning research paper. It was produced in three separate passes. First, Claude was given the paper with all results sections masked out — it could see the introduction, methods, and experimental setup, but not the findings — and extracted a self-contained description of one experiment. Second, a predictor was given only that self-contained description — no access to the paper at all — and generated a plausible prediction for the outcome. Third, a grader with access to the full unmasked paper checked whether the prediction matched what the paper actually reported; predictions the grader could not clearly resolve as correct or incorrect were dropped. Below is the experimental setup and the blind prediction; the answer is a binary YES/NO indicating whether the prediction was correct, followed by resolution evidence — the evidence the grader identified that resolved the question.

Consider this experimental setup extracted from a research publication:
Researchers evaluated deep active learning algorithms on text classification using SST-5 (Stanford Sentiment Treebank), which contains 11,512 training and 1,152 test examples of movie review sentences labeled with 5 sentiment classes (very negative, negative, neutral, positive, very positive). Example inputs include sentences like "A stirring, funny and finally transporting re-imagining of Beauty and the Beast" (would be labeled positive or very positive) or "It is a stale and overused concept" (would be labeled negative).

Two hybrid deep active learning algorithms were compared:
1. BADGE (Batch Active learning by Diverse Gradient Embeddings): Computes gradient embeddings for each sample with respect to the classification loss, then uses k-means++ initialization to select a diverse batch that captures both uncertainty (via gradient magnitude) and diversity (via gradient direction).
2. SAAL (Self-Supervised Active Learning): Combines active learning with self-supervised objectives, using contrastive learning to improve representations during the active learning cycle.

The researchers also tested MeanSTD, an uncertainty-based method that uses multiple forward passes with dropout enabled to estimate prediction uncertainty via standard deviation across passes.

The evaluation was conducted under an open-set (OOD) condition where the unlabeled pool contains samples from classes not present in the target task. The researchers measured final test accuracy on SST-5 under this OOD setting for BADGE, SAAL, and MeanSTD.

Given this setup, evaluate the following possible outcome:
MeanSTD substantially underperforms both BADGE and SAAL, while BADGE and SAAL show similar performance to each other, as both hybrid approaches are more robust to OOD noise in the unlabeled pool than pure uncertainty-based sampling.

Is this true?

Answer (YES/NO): NO